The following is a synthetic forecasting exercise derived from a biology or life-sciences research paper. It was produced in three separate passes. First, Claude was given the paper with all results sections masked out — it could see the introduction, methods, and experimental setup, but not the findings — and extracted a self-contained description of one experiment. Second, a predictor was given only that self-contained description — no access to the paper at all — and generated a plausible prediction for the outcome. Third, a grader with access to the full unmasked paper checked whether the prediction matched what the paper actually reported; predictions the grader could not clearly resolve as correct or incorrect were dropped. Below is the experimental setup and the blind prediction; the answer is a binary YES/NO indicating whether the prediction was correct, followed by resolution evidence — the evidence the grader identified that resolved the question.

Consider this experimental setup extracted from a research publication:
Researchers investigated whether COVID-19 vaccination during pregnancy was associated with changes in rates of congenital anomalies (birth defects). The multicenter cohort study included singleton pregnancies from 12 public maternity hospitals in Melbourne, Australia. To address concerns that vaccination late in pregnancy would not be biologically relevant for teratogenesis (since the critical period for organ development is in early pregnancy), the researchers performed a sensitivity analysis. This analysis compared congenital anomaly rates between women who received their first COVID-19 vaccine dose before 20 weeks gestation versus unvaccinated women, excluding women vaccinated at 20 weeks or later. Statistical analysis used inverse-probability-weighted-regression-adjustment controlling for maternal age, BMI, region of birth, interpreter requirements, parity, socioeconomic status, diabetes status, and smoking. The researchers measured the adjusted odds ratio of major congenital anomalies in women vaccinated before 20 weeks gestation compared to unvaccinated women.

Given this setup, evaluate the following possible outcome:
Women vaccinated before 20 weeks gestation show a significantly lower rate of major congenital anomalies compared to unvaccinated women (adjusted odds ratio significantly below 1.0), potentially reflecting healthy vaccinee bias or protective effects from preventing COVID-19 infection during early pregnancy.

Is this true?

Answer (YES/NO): NO